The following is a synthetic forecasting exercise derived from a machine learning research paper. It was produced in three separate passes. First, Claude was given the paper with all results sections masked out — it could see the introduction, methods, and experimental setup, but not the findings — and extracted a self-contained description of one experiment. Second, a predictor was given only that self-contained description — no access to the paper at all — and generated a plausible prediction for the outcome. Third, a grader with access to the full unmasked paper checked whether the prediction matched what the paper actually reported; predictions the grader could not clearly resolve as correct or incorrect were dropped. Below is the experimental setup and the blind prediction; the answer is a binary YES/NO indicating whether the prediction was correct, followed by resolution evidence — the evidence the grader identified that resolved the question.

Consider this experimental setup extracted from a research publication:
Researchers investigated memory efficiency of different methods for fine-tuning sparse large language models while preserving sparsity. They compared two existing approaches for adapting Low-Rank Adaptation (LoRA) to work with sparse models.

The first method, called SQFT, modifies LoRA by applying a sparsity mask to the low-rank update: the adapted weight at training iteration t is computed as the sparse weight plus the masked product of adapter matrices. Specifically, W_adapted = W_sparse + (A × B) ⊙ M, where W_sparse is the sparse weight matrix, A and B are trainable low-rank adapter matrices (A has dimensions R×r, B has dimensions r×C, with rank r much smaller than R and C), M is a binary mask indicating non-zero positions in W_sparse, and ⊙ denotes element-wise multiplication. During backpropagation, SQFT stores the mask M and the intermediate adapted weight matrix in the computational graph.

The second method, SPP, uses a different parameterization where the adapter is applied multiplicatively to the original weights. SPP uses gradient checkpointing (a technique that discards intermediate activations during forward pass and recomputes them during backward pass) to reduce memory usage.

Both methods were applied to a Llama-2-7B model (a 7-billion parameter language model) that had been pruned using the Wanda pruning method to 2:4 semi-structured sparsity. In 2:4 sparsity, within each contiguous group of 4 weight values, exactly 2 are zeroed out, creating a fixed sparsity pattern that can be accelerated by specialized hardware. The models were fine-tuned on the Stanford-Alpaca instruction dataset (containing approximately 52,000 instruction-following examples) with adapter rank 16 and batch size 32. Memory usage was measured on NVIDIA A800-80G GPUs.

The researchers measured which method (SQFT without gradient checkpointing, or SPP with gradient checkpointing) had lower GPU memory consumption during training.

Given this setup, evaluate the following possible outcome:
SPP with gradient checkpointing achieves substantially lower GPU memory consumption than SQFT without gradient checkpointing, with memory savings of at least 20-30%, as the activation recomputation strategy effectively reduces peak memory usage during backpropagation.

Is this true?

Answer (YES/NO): YES